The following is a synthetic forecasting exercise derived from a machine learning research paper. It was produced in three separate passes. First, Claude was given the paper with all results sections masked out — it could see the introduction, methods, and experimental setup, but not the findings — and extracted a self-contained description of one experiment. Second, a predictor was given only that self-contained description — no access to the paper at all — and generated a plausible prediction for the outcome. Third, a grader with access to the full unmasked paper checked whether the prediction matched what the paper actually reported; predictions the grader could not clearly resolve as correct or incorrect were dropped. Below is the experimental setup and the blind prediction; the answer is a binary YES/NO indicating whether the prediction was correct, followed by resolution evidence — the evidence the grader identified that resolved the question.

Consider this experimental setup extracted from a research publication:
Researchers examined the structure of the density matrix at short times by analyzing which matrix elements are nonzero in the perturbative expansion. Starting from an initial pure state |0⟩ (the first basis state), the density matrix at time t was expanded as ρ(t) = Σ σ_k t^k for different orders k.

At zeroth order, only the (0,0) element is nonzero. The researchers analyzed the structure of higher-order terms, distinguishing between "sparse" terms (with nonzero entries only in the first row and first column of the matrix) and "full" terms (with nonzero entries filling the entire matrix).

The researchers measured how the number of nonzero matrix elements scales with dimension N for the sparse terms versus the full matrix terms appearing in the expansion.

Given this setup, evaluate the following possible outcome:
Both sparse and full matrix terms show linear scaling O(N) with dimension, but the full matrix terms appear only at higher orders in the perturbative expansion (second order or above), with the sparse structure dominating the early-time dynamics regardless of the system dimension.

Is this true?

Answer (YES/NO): NO